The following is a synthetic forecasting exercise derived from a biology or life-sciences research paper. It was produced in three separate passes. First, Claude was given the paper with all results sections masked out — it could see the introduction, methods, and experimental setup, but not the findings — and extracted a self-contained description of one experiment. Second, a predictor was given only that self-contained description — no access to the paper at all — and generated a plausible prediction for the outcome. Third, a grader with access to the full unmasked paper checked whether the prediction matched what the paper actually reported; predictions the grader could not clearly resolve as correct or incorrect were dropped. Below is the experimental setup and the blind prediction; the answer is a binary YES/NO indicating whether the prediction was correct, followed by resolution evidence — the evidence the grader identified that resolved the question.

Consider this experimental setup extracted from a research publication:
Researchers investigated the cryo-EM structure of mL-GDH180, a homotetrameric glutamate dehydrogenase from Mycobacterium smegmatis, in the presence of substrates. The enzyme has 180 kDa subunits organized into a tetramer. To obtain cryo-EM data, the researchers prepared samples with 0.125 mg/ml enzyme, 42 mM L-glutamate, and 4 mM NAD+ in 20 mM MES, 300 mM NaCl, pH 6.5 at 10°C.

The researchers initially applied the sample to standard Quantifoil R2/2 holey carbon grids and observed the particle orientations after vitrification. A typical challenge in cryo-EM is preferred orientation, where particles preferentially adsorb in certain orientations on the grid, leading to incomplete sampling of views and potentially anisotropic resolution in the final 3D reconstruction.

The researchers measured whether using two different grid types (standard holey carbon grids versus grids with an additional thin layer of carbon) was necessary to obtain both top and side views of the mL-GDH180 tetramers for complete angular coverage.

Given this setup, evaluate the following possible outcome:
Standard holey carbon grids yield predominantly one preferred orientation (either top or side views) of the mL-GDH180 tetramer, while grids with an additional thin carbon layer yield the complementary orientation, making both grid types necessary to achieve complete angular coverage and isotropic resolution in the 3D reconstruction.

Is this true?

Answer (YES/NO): YES